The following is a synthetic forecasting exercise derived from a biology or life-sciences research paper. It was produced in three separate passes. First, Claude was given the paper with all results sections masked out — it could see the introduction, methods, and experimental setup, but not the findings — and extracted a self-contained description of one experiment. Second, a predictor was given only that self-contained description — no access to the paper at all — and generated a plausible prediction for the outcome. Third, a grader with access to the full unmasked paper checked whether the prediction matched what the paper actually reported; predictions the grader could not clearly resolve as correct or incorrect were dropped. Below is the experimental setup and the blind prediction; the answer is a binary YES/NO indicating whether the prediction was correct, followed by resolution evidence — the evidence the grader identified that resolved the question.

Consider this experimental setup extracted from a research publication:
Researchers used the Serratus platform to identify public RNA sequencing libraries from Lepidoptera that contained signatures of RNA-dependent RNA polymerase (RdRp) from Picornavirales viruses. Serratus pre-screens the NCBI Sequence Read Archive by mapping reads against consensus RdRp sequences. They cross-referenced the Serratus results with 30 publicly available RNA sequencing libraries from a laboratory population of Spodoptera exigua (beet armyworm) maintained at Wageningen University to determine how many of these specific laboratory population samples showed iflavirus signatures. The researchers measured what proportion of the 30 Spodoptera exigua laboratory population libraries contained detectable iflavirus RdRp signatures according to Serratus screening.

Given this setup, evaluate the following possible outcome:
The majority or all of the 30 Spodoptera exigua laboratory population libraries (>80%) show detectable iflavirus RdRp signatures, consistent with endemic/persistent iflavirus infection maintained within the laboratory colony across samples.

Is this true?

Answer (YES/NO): NO